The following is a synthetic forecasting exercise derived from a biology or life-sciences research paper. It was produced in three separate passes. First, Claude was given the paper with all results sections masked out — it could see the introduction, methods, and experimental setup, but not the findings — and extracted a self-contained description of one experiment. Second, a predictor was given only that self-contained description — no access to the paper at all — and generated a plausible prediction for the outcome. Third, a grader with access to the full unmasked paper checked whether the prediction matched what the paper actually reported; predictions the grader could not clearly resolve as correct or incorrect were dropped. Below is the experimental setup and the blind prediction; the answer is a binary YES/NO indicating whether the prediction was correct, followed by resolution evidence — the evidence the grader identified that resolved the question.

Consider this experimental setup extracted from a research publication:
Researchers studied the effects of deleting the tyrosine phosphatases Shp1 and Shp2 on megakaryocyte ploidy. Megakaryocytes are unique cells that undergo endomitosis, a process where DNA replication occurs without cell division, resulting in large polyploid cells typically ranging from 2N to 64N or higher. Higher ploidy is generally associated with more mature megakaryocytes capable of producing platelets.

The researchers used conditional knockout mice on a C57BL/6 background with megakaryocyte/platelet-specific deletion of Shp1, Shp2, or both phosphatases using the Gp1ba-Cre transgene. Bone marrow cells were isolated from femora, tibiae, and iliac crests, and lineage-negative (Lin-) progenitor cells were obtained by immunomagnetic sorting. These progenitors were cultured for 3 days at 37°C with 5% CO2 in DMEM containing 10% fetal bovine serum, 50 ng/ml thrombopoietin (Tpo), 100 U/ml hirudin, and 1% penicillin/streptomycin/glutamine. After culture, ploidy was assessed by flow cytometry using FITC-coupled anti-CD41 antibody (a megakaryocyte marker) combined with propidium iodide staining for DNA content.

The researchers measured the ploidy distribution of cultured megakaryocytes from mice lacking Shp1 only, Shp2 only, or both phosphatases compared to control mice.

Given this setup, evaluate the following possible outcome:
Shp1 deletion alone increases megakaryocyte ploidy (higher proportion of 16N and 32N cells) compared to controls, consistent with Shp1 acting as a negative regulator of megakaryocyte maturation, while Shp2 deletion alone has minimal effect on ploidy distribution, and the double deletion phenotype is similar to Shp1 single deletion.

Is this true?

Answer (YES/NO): NO